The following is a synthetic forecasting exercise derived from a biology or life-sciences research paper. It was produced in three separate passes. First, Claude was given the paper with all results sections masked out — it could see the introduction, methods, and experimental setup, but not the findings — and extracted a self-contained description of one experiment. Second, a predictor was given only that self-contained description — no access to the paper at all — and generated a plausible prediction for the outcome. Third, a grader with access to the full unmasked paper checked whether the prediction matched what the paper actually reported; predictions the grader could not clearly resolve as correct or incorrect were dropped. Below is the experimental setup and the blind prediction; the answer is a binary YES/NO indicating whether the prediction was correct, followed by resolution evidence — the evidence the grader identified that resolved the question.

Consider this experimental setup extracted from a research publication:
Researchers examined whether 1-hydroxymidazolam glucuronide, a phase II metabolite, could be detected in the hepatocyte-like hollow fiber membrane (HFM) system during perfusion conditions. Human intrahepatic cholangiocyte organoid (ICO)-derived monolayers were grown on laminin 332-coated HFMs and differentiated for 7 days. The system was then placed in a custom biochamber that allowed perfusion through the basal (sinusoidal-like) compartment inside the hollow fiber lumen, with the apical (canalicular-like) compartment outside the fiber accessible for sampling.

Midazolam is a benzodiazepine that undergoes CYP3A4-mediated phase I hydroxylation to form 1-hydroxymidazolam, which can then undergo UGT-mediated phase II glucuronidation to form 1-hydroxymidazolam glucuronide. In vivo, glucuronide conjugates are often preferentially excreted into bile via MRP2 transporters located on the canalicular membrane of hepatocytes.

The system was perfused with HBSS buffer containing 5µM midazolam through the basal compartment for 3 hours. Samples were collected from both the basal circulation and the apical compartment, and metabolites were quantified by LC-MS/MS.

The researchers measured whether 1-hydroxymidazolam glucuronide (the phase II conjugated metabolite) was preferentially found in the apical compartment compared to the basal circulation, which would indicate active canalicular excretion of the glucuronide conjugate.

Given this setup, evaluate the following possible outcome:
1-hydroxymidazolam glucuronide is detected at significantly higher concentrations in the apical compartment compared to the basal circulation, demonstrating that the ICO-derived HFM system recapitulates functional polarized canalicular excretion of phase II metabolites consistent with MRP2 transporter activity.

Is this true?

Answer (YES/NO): NO